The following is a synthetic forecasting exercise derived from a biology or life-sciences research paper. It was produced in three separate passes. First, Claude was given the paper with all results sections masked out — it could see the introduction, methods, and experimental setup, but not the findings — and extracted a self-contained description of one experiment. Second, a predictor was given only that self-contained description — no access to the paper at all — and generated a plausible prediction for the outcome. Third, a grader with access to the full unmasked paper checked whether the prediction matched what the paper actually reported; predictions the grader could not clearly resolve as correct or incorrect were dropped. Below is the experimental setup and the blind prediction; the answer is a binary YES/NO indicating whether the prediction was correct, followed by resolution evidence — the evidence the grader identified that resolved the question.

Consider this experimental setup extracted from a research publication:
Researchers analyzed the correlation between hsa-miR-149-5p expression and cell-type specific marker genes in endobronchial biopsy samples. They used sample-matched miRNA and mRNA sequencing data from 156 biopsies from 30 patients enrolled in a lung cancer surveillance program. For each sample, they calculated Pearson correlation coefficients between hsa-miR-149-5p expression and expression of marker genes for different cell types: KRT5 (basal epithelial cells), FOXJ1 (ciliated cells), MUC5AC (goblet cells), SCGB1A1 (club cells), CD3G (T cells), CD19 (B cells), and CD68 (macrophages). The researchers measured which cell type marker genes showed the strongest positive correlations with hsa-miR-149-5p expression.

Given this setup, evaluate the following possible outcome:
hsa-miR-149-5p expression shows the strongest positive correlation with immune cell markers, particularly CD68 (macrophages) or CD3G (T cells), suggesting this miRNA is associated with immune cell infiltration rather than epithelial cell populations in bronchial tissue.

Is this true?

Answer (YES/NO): NO